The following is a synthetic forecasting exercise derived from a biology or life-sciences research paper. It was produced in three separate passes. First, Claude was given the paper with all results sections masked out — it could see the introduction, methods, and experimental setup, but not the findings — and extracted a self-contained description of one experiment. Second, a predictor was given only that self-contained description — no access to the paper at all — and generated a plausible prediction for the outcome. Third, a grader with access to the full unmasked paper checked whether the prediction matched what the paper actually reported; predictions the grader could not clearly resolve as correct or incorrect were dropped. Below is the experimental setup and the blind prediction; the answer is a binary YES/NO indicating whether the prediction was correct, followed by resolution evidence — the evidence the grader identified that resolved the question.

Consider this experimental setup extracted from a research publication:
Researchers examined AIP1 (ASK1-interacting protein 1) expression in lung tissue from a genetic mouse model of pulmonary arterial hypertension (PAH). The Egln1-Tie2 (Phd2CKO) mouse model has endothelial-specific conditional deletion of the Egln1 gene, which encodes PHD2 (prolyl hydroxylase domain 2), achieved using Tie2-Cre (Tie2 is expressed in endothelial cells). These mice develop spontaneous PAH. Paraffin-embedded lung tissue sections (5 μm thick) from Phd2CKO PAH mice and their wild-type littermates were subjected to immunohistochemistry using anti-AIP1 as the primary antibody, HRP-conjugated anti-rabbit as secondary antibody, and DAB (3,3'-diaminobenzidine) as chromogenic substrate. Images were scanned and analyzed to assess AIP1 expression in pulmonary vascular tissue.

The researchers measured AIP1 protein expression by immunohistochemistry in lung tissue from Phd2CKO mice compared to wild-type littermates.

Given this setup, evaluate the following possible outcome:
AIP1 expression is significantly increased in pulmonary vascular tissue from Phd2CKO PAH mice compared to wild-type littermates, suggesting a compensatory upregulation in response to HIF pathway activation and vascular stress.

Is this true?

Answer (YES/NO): NO